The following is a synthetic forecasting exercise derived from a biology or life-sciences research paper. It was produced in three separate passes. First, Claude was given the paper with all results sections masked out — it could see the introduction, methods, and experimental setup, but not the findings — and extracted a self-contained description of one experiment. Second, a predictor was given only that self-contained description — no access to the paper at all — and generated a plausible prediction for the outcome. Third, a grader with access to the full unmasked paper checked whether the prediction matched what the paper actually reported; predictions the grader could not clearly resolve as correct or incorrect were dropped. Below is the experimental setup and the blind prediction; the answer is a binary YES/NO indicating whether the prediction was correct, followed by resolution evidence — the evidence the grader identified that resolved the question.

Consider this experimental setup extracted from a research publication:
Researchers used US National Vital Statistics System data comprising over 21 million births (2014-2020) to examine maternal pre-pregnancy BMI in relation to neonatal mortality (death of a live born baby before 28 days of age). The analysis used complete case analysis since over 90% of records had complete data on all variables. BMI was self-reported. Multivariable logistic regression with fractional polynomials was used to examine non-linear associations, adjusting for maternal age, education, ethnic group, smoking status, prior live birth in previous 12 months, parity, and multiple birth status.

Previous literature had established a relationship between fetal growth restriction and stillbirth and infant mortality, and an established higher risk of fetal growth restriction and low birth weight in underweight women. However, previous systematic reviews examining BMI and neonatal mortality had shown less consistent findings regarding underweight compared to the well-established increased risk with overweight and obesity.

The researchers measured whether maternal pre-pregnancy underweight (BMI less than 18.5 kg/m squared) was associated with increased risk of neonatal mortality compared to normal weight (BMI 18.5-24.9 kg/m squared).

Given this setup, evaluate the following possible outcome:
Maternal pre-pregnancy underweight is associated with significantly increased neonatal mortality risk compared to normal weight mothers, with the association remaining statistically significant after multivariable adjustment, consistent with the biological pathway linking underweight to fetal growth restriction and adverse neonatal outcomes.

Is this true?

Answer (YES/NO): YES